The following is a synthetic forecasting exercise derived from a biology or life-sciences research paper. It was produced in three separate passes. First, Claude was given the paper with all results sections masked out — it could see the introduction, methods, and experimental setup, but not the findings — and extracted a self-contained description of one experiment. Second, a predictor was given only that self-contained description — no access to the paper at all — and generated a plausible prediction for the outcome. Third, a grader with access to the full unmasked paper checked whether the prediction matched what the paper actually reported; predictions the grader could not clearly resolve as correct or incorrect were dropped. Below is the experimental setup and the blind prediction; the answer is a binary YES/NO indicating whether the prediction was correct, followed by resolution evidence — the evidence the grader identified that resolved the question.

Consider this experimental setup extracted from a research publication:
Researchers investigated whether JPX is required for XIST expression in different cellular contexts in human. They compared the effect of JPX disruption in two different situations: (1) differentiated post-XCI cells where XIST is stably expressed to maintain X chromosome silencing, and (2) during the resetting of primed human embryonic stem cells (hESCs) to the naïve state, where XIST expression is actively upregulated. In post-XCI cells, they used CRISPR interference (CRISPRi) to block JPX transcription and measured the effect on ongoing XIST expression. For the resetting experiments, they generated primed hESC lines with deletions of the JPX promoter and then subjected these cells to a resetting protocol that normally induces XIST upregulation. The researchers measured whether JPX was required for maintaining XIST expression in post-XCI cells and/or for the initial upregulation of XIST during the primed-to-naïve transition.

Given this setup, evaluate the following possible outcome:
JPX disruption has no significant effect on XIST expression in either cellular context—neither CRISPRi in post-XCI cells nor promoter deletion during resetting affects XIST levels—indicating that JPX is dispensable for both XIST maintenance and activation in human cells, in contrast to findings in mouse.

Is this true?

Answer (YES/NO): NO